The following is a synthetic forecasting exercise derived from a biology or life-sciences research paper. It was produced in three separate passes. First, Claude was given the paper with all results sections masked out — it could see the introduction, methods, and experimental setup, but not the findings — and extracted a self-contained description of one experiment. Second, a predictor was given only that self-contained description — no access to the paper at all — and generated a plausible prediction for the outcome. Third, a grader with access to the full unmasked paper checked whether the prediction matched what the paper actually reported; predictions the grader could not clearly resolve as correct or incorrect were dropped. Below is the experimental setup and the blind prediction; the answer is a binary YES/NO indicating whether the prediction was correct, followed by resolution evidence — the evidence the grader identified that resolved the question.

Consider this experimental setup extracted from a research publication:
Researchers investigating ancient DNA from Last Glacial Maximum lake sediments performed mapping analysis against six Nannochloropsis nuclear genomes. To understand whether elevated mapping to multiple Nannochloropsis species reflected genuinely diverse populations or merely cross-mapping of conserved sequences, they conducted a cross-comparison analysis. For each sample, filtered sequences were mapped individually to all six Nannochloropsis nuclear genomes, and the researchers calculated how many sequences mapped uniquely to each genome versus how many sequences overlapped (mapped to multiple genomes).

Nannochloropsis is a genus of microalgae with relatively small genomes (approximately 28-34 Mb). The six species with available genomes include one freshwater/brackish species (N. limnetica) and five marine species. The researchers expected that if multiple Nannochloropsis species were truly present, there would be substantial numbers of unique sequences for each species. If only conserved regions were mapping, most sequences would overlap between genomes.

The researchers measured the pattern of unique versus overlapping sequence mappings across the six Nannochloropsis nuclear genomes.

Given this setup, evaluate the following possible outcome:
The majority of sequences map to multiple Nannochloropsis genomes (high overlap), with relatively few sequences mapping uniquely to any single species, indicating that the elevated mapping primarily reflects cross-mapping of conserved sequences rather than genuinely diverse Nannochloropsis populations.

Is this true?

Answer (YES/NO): NO